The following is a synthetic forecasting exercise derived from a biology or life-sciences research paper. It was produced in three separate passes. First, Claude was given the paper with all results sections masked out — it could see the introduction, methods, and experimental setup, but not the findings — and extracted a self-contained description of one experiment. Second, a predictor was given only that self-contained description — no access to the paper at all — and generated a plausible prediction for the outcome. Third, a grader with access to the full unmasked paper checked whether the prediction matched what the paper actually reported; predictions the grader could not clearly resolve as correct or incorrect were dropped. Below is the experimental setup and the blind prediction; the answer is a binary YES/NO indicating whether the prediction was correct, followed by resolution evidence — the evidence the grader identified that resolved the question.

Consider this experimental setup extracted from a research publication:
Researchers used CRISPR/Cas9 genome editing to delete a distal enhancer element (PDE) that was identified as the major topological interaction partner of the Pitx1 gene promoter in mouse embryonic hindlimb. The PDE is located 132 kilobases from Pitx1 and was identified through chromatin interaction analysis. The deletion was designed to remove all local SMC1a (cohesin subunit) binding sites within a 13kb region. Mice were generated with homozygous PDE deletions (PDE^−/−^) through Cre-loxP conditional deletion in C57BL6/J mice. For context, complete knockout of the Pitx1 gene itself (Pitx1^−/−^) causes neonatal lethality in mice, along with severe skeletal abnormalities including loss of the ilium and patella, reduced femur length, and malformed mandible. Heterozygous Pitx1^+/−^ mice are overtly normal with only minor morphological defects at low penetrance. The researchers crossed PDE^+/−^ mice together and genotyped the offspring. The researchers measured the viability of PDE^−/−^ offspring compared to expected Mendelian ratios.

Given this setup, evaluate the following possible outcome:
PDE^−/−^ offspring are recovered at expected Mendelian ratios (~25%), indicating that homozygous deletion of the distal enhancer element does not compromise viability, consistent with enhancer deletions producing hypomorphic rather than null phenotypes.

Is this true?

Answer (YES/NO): YES